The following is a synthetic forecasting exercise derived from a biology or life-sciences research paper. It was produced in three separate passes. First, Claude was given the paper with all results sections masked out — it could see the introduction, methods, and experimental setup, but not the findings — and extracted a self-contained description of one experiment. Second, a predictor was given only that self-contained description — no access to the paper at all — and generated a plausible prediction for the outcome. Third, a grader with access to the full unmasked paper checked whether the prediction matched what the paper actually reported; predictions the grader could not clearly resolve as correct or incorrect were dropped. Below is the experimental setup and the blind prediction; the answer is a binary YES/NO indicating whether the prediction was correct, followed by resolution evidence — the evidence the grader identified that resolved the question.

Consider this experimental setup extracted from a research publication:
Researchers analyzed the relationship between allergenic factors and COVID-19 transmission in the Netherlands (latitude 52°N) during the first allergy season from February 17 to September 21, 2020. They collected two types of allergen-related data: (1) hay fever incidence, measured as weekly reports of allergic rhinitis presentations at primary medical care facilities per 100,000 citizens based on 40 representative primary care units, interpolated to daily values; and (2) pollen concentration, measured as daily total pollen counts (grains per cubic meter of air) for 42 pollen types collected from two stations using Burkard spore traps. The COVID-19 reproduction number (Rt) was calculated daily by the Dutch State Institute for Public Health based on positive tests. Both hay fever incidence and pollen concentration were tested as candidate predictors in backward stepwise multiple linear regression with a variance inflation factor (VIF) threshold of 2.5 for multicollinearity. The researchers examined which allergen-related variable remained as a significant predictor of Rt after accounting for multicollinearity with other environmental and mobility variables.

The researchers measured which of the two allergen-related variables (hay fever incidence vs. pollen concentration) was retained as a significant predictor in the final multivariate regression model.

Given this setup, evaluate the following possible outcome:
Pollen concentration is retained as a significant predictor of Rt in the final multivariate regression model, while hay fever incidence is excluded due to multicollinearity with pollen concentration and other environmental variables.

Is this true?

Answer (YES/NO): NO